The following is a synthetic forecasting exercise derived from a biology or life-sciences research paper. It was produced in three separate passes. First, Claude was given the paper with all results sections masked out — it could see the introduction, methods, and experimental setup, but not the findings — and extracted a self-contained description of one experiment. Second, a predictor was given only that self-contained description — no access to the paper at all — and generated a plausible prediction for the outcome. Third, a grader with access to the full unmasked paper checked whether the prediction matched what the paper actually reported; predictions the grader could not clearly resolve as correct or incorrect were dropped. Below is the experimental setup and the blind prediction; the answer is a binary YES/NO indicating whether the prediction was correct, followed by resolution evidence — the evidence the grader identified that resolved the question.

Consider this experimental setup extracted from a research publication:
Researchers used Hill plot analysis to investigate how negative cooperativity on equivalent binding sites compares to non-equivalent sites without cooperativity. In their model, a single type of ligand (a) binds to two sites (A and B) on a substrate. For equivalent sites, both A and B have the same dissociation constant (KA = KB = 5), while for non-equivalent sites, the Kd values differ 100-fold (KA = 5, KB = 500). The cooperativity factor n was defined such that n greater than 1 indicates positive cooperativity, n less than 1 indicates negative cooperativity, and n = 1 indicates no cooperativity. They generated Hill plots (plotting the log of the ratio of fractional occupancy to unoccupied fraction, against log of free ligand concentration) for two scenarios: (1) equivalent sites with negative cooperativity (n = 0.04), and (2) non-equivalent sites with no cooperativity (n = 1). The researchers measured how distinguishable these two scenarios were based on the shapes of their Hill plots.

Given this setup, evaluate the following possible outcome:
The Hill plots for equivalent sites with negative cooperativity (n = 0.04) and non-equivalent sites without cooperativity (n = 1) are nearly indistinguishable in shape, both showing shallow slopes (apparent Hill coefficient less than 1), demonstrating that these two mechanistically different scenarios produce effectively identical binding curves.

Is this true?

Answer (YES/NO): YES